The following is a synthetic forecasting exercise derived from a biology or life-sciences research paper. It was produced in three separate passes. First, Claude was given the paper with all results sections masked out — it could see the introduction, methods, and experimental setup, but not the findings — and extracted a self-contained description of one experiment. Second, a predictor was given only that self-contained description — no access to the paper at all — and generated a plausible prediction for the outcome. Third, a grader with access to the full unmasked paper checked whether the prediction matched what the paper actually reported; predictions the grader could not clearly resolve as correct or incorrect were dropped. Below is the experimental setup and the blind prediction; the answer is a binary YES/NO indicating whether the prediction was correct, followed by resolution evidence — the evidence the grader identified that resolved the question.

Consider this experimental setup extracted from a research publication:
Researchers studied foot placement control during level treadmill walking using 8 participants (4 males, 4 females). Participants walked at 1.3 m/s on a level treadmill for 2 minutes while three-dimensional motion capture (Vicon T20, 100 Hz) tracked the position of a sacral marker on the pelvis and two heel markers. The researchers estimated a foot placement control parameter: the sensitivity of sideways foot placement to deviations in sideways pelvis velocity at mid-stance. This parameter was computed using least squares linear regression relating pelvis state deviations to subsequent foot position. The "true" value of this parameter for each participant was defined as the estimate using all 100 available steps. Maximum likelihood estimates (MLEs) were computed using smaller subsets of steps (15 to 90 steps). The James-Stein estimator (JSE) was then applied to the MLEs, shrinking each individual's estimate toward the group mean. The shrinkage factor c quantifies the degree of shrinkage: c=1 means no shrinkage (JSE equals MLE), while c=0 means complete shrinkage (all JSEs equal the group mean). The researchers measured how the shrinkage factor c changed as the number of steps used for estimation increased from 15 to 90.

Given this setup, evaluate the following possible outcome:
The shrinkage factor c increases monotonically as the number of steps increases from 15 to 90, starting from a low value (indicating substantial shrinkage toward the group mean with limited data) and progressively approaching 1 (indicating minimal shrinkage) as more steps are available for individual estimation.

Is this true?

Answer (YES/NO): YES